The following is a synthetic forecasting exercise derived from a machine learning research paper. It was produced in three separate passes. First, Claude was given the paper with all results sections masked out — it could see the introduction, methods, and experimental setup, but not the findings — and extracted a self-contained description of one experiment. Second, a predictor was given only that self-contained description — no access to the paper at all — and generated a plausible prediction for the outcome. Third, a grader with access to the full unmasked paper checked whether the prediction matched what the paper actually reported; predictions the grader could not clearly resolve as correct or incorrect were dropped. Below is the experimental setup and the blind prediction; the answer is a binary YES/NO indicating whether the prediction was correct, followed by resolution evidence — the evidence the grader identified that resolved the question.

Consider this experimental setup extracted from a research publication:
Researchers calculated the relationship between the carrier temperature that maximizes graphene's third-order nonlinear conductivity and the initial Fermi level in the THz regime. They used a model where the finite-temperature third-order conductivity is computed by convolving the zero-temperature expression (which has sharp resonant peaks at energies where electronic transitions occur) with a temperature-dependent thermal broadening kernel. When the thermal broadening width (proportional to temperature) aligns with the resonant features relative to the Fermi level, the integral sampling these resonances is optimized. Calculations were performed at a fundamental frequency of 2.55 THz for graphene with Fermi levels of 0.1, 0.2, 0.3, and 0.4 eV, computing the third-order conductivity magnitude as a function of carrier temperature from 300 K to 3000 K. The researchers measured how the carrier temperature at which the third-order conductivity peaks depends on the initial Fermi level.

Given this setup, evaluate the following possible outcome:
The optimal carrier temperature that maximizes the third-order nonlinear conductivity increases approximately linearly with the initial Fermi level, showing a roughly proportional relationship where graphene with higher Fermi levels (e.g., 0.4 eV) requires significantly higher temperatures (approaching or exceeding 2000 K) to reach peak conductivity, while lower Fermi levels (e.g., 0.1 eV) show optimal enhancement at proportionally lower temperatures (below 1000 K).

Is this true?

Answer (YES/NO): YES